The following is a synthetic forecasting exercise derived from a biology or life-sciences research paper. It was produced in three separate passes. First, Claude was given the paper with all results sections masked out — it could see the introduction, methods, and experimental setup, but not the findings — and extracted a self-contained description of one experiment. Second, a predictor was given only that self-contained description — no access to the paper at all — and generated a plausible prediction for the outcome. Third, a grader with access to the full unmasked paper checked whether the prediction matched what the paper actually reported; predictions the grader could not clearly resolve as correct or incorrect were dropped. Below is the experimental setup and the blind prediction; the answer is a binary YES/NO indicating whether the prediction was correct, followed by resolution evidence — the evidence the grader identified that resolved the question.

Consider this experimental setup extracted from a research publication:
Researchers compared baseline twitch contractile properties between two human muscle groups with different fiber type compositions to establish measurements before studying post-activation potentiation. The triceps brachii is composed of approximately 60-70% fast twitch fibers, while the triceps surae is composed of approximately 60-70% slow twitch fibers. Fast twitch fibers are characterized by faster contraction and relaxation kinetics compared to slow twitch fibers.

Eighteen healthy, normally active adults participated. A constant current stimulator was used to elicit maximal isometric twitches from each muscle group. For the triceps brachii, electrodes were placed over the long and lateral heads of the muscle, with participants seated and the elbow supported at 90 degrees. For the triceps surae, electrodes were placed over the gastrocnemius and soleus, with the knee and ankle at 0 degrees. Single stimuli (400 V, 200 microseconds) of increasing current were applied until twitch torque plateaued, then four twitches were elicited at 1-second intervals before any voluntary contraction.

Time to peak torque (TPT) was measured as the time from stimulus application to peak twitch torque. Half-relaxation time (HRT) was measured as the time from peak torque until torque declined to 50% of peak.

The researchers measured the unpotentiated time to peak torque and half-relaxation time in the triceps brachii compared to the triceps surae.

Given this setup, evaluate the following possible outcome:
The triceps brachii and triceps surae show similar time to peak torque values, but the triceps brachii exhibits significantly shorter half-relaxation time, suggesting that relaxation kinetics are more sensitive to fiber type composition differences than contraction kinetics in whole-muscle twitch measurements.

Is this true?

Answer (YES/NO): NO